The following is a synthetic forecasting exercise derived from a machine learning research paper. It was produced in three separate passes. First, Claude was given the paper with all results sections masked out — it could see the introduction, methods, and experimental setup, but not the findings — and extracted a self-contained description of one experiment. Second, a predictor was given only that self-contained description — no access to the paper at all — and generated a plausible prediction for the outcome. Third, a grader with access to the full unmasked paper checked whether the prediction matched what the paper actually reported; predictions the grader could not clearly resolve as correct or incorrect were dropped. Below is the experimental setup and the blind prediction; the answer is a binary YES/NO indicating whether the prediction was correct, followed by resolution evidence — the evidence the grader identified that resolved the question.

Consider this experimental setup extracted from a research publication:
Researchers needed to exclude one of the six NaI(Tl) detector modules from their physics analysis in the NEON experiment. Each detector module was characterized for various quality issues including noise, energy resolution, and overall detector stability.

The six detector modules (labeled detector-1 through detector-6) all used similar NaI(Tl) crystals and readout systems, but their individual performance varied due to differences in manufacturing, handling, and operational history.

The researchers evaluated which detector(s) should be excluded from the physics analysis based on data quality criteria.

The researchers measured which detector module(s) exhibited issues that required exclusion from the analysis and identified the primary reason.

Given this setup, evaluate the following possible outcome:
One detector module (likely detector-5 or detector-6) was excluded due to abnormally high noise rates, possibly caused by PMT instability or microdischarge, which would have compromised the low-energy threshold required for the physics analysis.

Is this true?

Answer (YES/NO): NO